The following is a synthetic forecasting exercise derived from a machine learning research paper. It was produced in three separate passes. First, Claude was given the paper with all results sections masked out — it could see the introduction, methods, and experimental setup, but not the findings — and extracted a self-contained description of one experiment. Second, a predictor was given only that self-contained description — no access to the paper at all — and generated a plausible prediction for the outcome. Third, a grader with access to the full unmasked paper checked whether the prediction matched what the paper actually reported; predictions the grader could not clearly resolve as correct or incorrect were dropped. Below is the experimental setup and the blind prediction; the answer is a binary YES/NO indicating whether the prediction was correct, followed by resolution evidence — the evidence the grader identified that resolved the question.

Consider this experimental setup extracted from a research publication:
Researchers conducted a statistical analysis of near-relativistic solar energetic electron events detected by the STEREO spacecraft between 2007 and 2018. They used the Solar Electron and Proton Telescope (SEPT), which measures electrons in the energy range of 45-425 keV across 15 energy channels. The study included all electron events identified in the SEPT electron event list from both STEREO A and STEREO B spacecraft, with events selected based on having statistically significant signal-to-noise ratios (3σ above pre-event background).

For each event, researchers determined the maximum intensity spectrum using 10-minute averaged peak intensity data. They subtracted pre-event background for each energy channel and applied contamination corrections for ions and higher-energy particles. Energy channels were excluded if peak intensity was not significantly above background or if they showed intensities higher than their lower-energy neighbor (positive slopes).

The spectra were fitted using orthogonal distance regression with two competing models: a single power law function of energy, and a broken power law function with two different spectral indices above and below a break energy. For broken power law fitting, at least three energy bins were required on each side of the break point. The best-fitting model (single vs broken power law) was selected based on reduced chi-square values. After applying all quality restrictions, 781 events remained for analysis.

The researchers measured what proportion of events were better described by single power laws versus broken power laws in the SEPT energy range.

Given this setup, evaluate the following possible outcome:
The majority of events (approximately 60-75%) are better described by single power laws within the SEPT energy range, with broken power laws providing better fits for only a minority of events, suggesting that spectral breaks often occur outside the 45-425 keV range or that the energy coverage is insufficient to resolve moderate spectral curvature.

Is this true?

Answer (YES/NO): NO